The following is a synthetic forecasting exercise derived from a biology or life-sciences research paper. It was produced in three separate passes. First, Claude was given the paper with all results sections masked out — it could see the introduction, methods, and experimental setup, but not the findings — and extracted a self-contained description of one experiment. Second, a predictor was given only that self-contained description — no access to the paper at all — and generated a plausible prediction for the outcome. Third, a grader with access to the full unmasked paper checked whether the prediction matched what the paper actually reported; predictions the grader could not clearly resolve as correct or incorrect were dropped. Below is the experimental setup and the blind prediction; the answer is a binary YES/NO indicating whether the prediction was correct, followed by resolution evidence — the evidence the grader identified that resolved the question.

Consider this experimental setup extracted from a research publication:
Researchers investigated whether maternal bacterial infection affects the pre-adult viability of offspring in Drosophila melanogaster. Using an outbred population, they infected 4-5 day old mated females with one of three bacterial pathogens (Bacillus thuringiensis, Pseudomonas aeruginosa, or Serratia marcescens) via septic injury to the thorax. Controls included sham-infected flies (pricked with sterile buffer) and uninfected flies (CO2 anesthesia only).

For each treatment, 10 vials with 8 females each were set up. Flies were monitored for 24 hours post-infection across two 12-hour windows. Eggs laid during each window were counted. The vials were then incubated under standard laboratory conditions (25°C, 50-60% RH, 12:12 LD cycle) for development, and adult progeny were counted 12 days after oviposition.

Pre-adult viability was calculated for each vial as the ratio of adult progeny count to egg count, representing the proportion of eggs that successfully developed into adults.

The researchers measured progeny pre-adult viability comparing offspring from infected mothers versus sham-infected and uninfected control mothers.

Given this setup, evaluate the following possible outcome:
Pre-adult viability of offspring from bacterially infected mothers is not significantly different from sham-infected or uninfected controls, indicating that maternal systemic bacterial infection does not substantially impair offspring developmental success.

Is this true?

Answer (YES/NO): NO